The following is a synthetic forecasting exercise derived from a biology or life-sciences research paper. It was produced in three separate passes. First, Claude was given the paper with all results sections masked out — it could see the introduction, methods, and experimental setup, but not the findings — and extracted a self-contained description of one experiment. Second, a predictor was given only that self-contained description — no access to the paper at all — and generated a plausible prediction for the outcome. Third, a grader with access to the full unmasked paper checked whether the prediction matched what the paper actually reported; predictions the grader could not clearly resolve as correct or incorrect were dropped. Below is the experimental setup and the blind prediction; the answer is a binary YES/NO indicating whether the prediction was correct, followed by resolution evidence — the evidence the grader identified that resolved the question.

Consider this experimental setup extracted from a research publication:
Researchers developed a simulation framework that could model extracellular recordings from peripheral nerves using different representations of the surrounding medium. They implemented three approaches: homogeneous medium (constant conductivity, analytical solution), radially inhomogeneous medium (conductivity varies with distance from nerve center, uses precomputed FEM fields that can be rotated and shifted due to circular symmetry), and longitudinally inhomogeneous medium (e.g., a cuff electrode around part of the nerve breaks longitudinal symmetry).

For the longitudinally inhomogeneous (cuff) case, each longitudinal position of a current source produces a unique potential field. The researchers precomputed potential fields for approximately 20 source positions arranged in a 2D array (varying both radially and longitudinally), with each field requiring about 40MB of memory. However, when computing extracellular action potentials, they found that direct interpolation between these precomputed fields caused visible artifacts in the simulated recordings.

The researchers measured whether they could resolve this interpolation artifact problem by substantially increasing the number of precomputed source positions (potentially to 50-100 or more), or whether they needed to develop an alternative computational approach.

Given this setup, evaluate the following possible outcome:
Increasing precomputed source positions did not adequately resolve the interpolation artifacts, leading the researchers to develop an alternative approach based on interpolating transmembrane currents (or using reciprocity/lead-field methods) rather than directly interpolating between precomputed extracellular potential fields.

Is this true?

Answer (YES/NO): NO